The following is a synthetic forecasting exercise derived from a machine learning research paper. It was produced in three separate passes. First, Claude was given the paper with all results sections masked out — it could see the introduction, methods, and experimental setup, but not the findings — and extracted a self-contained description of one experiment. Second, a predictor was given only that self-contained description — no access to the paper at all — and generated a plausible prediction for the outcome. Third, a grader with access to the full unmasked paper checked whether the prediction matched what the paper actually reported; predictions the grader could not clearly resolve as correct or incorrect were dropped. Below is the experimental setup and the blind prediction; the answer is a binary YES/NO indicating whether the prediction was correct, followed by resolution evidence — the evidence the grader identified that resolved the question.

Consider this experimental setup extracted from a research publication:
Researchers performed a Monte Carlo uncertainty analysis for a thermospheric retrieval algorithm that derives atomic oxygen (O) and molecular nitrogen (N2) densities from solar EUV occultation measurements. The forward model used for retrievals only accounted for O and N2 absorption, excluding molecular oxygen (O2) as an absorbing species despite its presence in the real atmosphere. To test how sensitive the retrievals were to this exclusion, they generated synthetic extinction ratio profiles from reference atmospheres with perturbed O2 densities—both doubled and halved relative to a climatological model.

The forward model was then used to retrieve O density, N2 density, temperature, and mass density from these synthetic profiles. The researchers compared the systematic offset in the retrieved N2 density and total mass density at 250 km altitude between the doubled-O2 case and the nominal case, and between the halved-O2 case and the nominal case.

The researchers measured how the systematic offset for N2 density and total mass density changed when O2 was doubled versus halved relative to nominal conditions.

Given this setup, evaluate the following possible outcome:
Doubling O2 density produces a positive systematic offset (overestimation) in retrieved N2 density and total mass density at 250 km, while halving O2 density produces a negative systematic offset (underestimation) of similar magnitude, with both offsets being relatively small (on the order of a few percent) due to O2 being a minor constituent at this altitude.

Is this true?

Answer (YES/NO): NO